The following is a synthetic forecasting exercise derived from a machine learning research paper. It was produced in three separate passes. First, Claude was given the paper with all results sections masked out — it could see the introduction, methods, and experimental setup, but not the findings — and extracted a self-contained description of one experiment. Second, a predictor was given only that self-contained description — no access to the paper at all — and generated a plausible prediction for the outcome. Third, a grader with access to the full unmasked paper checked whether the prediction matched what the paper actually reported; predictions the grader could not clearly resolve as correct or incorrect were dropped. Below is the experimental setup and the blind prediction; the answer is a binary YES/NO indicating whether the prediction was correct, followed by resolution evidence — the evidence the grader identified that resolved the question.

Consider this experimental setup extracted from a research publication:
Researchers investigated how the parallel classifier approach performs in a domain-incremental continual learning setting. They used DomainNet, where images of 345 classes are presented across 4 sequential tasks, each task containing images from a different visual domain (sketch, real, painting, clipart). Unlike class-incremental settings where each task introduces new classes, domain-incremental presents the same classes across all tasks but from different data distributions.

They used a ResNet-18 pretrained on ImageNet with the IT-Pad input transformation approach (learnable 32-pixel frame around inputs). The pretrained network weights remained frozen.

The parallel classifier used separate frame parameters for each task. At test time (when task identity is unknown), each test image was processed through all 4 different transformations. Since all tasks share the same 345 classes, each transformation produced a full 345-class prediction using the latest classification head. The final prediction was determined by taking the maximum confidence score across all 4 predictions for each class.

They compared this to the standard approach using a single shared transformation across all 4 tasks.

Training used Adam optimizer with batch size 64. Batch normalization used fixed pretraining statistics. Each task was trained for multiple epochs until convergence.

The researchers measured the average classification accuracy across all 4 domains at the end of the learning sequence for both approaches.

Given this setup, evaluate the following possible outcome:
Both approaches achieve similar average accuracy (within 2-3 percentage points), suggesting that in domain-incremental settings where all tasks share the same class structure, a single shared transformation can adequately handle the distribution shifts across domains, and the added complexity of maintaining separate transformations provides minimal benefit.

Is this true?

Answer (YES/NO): NO